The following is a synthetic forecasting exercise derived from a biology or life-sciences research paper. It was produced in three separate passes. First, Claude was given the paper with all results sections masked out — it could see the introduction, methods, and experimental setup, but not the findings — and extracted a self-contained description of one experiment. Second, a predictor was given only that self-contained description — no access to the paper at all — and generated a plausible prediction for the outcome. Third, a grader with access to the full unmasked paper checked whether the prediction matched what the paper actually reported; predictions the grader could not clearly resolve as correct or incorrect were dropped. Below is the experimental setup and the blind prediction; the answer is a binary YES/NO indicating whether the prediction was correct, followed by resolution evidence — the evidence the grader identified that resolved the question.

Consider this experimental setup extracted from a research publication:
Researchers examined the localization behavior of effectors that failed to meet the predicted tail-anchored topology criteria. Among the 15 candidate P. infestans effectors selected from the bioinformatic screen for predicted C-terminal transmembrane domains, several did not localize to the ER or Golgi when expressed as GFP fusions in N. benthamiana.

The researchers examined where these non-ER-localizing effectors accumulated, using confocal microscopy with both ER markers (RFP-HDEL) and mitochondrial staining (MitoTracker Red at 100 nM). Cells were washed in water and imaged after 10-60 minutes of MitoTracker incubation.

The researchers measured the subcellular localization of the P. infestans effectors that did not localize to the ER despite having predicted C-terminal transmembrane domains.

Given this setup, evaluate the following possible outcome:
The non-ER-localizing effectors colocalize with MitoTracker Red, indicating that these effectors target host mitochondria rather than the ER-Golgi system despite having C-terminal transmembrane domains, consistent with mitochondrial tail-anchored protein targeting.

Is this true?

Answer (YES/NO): YES